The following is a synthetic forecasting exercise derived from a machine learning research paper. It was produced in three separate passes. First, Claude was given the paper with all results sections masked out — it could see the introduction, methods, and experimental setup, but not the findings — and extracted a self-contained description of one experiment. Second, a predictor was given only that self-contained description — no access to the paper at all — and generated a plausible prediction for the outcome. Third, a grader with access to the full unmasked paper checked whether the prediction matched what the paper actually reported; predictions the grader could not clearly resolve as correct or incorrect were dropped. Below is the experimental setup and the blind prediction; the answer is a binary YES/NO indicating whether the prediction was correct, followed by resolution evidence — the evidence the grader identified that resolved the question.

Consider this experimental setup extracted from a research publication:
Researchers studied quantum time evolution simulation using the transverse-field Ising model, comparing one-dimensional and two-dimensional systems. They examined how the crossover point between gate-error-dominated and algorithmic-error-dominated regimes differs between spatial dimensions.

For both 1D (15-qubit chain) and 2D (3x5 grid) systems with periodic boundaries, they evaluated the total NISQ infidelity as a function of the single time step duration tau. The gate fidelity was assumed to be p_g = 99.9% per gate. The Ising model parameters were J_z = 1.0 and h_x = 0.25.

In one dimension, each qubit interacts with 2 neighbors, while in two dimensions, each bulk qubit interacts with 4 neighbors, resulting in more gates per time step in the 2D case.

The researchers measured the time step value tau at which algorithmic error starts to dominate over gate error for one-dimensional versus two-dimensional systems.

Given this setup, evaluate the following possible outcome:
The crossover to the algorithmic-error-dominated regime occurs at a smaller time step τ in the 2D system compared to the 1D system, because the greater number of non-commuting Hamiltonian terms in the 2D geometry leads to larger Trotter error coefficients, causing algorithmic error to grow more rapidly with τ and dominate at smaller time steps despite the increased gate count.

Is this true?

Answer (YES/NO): YES